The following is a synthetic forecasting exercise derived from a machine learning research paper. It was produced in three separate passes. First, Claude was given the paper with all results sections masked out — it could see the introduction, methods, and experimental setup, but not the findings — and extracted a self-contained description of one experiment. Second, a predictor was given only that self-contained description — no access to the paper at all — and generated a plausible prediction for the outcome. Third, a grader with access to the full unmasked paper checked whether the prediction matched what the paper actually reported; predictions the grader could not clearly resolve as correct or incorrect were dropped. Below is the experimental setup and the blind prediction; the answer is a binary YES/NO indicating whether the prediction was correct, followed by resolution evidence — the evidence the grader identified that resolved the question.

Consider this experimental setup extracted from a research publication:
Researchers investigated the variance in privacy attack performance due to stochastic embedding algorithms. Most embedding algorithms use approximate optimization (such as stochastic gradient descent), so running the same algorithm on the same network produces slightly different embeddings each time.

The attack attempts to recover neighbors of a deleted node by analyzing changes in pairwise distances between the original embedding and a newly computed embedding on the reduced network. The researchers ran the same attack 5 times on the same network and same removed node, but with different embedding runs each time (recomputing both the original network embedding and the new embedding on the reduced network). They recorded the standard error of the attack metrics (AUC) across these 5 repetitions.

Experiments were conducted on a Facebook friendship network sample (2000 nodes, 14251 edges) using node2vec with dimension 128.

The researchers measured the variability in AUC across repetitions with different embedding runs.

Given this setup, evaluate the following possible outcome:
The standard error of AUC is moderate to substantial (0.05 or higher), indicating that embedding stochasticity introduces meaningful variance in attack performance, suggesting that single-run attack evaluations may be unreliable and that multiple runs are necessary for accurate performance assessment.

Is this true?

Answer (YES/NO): NO